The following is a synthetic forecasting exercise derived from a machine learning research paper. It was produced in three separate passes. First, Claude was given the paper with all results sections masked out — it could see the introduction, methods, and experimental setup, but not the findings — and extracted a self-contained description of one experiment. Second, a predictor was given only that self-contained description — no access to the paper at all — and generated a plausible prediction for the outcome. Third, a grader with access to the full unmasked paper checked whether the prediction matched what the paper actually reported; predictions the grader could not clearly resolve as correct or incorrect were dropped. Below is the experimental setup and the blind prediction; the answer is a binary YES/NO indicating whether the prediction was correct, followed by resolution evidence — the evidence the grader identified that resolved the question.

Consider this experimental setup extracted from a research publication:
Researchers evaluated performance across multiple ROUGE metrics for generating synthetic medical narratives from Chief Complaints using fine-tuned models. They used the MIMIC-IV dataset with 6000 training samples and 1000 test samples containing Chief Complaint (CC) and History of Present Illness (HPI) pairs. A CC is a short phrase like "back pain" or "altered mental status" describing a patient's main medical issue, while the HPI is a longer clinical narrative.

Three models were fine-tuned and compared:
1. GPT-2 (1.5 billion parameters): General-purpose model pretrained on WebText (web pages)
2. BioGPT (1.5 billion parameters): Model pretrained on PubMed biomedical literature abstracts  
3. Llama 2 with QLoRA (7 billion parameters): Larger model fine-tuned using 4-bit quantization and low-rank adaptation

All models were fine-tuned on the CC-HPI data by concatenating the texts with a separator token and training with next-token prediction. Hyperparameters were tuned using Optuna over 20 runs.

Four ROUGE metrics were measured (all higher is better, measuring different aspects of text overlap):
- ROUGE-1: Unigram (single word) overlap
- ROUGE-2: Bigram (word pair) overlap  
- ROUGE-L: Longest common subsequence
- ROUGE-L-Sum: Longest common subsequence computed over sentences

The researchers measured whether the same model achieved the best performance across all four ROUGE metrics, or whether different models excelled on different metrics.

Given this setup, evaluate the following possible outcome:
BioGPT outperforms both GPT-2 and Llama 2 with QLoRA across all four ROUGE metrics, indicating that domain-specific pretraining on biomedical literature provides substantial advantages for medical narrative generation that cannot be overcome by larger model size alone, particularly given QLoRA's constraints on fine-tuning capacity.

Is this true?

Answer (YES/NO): NO